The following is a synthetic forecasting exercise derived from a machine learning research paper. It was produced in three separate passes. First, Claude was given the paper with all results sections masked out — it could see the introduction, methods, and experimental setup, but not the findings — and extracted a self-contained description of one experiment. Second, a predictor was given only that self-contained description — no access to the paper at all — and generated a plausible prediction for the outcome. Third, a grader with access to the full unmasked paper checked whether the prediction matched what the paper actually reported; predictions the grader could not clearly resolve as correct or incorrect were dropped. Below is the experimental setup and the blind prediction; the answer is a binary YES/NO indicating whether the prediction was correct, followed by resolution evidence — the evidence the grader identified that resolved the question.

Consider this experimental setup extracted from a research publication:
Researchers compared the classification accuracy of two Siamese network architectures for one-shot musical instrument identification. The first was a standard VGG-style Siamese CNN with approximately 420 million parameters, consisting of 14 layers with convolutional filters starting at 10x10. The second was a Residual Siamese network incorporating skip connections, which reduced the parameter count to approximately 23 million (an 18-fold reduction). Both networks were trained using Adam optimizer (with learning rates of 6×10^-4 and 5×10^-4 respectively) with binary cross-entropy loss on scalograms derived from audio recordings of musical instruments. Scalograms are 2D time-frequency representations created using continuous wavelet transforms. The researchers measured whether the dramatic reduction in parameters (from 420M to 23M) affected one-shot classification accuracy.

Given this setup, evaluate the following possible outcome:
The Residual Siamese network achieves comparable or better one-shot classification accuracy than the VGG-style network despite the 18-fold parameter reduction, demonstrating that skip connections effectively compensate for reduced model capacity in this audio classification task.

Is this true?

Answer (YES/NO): YES